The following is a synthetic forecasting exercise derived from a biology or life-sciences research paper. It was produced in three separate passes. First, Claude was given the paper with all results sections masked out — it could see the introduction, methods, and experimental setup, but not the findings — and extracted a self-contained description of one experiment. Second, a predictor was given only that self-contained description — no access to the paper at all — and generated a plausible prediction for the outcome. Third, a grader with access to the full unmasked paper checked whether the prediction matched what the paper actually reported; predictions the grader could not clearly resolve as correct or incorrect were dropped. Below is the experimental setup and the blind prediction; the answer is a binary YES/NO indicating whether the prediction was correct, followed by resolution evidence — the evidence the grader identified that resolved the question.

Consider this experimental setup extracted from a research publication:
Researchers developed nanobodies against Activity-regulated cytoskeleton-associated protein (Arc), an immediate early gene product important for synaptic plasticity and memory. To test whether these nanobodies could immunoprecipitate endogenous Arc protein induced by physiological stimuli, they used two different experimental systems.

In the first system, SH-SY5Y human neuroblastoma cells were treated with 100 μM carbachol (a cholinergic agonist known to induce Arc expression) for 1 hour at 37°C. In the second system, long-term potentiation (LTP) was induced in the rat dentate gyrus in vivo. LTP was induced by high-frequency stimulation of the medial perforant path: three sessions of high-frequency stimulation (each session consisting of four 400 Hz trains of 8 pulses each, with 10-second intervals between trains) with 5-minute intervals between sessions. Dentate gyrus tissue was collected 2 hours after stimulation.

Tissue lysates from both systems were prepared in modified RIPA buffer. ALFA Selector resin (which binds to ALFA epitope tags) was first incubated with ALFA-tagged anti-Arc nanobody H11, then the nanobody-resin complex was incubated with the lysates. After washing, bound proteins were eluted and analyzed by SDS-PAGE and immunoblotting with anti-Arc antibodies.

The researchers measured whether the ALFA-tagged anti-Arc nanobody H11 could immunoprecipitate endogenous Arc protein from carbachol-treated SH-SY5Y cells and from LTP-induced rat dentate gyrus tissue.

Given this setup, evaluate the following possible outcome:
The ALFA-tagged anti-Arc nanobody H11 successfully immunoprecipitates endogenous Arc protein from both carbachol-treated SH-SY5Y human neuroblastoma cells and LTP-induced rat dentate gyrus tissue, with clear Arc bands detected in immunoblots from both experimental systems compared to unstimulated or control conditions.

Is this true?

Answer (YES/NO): YES